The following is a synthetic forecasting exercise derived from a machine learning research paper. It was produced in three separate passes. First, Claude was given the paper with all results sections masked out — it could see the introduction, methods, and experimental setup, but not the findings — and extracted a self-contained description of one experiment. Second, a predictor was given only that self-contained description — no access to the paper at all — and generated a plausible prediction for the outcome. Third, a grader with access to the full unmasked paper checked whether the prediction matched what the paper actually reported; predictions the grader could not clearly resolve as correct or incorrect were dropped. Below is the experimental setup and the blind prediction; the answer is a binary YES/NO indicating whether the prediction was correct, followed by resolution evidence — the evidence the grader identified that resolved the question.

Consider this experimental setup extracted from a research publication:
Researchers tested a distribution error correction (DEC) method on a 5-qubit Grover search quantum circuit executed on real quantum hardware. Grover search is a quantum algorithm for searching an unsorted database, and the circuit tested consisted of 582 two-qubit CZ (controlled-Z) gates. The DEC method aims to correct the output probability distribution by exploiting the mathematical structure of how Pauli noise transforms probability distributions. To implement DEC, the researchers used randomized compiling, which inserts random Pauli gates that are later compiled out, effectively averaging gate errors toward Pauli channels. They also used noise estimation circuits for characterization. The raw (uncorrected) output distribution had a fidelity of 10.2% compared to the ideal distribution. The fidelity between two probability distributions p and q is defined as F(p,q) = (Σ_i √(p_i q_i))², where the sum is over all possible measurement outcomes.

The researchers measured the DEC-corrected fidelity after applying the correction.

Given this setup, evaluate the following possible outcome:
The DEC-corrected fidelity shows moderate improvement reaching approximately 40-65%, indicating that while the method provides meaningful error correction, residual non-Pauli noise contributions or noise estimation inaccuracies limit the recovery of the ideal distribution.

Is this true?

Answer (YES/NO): NO